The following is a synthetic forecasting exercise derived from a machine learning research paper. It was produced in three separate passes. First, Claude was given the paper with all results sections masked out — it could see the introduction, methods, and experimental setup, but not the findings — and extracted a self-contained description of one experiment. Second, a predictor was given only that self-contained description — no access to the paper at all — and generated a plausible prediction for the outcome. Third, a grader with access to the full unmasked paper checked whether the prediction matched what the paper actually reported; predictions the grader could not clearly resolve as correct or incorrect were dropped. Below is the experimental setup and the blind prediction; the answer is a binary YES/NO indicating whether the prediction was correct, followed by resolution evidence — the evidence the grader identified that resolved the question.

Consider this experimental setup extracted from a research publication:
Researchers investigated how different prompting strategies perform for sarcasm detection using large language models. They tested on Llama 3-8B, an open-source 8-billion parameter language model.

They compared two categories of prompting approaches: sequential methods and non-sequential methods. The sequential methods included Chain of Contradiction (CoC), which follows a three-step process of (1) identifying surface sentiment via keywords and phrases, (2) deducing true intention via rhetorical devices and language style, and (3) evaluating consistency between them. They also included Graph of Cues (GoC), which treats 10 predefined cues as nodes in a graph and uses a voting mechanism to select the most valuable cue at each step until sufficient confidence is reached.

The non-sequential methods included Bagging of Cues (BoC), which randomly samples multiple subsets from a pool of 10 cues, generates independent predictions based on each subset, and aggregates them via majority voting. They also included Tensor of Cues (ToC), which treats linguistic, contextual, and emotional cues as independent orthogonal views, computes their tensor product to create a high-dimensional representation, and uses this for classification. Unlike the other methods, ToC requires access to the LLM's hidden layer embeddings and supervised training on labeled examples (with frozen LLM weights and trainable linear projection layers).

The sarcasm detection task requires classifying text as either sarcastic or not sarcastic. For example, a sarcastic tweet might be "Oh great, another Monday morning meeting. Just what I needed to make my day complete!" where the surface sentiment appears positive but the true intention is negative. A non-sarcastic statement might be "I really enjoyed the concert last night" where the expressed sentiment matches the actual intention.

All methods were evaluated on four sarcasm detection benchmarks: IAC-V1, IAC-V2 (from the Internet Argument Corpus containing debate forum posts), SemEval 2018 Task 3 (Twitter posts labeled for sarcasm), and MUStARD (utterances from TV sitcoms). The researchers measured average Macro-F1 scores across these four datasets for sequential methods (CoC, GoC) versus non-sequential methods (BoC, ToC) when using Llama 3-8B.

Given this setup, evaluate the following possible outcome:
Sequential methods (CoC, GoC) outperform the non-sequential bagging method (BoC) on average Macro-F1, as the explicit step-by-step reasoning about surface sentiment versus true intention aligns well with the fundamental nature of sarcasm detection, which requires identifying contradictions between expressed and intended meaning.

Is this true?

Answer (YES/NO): NO